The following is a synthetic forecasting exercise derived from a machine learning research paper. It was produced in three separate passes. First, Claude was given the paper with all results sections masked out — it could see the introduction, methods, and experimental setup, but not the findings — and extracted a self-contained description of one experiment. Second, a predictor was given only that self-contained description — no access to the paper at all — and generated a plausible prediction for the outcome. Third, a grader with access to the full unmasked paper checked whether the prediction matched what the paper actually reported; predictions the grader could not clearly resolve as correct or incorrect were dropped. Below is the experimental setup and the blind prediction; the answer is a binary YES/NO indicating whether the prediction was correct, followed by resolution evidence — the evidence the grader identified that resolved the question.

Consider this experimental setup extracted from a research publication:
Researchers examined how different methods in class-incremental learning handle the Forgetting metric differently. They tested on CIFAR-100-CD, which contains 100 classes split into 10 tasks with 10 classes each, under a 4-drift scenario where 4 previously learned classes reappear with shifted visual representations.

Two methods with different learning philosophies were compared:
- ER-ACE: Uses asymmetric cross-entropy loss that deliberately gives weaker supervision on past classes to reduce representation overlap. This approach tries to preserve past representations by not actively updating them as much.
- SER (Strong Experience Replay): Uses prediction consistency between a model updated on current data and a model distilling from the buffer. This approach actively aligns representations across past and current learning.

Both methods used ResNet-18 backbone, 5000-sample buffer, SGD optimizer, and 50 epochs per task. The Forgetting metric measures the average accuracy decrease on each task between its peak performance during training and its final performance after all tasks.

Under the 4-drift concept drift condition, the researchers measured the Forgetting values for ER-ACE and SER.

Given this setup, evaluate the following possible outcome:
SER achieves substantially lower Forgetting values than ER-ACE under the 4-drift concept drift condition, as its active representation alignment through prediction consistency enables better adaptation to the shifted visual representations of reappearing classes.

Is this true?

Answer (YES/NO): YES